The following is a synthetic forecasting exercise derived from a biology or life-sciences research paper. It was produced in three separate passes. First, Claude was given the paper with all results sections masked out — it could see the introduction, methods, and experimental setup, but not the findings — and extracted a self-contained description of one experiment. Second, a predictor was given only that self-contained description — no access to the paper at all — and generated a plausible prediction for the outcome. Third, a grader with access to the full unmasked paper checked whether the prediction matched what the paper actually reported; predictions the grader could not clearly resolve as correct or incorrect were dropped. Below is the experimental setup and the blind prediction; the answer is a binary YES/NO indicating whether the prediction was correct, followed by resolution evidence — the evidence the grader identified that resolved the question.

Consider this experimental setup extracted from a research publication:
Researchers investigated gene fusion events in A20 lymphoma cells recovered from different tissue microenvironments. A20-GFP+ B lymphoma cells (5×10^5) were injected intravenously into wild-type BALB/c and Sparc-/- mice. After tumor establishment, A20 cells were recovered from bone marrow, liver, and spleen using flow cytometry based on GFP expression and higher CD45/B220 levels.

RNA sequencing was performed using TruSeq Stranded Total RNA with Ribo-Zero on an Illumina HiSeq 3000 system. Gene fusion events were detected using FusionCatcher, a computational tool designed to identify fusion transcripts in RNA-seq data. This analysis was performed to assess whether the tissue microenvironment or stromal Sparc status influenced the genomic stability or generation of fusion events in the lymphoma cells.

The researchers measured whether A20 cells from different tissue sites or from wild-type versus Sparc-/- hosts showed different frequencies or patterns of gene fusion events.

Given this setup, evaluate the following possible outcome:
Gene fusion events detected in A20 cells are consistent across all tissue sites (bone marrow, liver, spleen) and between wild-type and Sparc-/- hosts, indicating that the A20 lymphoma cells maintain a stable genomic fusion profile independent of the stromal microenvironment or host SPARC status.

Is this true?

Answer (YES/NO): NO